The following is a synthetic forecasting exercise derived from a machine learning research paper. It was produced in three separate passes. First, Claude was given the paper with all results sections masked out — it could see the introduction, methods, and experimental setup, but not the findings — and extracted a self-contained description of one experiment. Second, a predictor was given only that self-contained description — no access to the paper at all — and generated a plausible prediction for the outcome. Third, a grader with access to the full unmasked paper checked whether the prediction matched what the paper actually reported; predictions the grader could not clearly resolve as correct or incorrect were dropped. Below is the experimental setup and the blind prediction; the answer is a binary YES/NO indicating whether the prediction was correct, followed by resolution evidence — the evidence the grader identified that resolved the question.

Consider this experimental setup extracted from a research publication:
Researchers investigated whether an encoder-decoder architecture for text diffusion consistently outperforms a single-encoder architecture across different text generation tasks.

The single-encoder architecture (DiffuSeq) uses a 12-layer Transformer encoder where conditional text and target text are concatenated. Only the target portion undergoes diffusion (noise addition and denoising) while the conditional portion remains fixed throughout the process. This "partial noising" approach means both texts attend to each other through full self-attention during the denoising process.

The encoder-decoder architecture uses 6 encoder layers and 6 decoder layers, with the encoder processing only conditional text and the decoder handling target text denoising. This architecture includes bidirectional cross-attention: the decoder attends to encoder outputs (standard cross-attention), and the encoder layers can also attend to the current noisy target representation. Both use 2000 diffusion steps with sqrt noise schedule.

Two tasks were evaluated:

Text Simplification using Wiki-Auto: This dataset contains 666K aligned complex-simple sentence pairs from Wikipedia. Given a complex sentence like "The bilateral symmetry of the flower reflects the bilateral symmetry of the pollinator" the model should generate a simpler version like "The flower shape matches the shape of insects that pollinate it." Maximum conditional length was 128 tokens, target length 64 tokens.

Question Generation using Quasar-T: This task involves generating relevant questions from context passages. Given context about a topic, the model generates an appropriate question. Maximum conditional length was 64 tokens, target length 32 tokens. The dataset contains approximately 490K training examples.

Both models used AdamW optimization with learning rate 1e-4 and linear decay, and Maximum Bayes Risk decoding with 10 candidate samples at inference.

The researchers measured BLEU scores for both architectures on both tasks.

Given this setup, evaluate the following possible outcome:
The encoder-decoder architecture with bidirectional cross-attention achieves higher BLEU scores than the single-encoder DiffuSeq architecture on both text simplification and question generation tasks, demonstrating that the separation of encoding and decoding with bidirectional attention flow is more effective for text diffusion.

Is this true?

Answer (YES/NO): NO